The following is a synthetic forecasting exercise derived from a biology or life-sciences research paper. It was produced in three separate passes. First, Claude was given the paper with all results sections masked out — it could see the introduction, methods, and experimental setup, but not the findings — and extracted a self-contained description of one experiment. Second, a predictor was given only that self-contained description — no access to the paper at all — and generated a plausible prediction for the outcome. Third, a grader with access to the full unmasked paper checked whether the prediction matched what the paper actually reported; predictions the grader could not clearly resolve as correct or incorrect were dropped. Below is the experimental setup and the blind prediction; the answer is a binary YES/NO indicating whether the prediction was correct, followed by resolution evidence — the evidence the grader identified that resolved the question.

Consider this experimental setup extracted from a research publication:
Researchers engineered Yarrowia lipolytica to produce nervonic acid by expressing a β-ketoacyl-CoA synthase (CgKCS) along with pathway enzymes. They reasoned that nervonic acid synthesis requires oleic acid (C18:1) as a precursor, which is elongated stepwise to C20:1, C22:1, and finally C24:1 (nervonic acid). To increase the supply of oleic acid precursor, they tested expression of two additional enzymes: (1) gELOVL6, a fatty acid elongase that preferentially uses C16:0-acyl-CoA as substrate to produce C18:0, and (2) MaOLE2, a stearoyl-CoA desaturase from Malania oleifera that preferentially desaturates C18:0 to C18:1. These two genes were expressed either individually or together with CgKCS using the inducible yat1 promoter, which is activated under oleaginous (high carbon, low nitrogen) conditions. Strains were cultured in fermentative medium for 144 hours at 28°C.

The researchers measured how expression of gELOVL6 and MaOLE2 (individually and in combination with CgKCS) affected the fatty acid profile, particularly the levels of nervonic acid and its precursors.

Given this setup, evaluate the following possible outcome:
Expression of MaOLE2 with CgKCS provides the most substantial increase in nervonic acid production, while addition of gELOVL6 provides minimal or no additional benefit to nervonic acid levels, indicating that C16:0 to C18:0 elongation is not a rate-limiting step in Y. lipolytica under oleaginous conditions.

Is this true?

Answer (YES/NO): NO